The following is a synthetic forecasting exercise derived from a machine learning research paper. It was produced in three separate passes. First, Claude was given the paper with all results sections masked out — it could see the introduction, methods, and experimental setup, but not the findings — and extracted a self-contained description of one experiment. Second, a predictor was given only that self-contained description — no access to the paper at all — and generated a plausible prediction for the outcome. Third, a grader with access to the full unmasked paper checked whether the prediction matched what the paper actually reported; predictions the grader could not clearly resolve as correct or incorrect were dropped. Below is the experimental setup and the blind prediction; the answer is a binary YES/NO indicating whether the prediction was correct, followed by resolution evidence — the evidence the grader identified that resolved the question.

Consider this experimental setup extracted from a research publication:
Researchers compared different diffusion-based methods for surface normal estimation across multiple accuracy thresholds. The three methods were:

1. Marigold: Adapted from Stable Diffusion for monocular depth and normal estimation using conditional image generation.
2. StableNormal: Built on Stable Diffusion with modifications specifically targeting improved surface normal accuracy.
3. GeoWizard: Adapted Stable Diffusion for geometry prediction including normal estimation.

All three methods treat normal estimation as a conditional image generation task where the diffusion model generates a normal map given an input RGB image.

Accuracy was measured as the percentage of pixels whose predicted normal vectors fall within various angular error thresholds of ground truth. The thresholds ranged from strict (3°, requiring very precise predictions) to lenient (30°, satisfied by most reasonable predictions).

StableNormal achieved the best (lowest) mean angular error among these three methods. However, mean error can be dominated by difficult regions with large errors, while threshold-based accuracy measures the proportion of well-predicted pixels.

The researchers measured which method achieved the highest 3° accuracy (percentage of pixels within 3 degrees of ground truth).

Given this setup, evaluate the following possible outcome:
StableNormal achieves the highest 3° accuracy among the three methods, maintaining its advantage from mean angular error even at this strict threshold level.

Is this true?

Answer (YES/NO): NO